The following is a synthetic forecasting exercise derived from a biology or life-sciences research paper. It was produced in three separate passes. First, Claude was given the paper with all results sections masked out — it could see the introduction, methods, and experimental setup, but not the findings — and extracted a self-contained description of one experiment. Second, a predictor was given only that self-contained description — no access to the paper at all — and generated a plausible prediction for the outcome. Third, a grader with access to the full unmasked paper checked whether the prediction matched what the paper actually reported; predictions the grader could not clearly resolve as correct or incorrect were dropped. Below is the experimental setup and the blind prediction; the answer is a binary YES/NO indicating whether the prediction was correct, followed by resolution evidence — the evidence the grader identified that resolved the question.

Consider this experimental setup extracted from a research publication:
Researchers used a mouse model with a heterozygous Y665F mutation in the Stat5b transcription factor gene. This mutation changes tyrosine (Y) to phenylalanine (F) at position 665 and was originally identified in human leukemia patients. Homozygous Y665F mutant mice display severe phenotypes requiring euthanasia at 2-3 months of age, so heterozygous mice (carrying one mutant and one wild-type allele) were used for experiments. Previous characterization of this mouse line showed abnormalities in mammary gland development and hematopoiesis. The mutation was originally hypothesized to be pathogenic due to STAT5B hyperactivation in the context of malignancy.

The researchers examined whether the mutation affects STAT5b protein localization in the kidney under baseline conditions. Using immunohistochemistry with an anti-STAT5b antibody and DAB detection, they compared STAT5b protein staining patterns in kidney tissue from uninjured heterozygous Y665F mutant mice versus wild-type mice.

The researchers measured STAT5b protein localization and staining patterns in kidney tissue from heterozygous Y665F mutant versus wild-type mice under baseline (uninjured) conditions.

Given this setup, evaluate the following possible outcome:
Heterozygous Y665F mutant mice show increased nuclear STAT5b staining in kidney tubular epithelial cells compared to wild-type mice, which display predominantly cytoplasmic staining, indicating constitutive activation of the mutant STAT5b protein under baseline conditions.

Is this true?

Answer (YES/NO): NO